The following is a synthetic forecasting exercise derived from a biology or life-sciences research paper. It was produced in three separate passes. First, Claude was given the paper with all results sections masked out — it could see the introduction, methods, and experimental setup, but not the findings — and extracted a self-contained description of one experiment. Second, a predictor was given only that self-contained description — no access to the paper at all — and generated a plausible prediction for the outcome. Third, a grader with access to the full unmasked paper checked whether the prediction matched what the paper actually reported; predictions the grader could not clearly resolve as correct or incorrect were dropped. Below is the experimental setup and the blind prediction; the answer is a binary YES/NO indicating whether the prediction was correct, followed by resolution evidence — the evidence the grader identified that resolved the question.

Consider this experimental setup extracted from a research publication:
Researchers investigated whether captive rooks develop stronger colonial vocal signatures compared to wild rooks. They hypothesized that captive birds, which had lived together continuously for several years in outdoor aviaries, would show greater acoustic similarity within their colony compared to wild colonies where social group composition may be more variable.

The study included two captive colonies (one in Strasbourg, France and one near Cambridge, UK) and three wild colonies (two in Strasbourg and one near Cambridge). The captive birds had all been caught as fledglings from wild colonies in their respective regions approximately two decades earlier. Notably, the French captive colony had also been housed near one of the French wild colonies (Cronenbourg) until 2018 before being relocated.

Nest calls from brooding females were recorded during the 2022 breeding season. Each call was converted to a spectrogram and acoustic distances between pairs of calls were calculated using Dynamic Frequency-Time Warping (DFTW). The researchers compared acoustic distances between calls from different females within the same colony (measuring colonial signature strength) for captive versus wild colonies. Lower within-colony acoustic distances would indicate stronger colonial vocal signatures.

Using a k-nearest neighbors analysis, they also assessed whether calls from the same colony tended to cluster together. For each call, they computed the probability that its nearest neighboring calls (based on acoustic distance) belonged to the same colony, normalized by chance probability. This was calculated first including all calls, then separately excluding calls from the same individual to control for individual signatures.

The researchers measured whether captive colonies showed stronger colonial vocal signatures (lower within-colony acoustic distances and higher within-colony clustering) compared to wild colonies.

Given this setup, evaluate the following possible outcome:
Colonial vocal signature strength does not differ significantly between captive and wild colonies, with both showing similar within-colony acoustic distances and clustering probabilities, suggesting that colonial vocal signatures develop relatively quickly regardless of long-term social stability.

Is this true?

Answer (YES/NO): NO